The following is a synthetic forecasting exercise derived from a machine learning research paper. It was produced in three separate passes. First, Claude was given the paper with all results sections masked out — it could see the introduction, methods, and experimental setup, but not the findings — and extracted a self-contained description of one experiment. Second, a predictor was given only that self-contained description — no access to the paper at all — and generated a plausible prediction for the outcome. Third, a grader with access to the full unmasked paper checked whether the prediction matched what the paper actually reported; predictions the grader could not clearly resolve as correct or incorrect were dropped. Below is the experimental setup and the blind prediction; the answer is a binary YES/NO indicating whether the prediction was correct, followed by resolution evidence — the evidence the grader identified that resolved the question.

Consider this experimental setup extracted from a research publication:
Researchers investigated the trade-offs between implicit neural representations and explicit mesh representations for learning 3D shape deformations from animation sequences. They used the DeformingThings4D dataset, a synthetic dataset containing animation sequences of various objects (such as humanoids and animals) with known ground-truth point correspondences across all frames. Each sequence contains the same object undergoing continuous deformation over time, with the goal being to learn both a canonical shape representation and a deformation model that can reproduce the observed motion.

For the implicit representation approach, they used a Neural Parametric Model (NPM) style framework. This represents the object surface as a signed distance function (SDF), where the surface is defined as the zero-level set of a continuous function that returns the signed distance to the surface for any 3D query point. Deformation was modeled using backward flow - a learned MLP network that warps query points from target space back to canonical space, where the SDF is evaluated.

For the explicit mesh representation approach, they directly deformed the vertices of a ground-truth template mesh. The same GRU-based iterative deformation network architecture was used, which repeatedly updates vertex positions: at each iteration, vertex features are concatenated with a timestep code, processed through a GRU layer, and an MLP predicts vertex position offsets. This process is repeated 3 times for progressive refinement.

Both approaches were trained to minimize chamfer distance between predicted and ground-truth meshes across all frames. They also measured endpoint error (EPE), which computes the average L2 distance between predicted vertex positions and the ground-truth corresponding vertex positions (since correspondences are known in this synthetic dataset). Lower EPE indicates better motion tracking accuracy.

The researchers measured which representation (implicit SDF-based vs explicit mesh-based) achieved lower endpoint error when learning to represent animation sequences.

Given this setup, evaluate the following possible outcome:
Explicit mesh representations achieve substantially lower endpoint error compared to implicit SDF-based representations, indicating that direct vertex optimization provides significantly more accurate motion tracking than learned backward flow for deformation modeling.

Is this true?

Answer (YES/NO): YES